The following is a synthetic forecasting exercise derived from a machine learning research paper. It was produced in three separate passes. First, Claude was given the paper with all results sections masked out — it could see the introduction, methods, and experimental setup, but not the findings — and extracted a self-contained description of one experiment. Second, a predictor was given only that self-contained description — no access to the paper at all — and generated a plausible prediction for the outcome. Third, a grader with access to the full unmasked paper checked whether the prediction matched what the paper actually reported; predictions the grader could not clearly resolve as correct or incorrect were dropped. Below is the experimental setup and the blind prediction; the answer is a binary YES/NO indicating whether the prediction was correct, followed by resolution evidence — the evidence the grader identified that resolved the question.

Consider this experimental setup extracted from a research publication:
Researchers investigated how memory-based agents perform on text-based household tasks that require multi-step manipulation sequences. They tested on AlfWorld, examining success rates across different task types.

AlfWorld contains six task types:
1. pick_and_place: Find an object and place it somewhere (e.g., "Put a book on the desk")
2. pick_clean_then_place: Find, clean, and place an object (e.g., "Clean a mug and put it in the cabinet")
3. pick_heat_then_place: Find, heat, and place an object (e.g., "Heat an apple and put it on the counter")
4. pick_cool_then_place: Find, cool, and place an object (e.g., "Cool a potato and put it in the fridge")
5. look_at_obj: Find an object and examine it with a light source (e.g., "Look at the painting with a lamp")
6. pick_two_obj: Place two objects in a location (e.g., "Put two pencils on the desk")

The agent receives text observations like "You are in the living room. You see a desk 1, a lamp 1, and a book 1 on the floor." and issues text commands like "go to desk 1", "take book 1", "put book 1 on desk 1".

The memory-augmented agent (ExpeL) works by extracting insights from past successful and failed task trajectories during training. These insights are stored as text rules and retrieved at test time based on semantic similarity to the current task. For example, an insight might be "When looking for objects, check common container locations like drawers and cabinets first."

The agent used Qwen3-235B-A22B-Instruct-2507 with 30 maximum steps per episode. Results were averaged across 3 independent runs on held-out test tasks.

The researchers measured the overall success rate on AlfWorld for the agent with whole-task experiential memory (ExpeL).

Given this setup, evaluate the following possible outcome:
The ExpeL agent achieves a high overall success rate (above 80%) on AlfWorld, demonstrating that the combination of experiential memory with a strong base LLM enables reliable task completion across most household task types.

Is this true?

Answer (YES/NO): NO